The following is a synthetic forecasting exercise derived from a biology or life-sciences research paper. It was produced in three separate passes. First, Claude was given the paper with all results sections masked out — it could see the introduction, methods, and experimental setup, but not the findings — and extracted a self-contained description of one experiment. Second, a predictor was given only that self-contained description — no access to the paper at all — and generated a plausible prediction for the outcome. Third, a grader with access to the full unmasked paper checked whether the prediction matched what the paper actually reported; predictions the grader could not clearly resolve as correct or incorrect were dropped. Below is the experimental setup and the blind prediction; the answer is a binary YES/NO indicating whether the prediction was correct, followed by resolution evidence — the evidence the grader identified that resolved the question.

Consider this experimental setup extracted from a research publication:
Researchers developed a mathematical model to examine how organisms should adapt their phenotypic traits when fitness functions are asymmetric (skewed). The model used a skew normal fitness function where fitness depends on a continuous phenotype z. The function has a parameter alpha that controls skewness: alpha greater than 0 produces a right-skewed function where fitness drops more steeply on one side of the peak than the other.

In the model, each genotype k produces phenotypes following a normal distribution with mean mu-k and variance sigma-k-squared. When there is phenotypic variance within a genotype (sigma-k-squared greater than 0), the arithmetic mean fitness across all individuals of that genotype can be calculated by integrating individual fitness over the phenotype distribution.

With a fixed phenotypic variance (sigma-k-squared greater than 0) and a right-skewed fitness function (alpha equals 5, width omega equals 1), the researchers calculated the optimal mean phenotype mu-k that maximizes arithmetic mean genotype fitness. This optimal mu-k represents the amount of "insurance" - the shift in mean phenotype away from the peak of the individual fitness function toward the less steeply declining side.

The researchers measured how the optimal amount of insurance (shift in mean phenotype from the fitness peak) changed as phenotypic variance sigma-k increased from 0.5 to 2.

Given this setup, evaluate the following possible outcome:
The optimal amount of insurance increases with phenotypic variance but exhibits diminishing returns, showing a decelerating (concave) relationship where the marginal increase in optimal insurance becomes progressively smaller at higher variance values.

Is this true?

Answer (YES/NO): NO